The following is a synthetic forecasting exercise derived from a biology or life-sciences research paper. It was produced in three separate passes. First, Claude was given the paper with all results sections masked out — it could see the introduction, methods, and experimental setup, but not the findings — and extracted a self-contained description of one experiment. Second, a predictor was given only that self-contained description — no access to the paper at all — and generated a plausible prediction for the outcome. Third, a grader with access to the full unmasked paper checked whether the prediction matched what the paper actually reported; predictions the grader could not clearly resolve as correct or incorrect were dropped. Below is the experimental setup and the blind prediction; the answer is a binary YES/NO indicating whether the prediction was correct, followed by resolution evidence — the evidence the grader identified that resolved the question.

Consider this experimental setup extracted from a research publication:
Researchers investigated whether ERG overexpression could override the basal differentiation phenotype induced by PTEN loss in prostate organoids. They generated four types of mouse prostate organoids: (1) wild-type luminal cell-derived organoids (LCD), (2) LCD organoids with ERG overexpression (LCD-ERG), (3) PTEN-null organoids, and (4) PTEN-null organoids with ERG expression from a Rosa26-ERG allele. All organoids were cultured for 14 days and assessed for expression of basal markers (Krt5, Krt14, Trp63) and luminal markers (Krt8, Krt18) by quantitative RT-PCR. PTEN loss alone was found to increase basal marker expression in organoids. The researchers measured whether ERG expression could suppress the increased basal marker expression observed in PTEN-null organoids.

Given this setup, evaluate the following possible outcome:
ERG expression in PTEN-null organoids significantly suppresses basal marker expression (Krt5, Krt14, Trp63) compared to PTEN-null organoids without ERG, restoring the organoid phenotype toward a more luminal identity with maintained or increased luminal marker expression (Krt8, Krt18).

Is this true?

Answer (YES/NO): YES